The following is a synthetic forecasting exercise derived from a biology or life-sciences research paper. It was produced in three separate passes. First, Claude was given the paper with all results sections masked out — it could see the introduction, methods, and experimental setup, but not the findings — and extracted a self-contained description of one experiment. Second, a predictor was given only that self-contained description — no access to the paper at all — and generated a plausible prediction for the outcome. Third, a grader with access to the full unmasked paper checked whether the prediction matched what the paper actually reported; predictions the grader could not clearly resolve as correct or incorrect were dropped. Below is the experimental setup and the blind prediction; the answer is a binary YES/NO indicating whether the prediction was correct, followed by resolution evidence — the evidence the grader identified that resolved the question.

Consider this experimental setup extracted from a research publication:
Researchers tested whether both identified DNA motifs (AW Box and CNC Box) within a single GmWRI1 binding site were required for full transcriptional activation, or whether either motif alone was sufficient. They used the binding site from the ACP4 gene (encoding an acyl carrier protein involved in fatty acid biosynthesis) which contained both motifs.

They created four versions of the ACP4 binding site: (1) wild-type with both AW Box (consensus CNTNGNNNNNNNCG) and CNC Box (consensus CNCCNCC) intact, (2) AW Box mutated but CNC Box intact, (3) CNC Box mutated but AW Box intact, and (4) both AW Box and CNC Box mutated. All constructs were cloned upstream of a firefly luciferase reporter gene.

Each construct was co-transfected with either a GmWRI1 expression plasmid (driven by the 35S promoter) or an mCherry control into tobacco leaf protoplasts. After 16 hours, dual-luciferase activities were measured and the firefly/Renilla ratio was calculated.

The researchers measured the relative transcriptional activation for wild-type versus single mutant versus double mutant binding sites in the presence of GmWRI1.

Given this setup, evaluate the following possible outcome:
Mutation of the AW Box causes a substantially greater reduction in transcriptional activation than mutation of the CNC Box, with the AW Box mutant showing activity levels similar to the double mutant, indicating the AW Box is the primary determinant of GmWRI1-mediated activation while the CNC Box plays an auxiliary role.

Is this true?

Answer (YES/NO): NO